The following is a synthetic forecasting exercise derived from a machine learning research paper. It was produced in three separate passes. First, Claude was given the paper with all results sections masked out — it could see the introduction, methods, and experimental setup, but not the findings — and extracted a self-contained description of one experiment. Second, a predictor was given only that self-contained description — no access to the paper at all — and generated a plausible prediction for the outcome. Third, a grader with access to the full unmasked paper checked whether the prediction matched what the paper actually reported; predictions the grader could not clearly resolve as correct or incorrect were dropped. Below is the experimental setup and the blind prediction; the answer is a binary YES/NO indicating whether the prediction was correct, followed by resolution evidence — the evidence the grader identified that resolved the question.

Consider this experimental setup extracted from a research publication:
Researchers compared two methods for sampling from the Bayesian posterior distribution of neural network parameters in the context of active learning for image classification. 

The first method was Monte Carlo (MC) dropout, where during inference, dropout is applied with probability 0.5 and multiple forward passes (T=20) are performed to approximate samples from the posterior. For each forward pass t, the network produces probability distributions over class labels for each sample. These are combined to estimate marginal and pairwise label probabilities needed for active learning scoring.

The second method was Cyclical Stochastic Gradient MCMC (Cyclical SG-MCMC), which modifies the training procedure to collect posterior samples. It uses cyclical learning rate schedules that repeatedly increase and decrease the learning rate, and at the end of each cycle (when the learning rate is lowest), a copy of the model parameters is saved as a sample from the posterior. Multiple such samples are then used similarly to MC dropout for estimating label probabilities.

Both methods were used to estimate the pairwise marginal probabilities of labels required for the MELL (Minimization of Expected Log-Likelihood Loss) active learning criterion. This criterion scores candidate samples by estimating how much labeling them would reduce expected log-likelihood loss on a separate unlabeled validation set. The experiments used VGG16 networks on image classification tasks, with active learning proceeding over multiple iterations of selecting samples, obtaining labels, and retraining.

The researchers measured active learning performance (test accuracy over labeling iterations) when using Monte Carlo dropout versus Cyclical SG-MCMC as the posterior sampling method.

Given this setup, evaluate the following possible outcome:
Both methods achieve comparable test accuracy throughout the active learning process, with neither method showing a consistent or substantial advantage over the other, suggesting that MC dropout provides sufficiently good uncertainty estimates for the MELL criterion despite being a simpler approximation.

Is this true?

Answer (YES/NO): NO